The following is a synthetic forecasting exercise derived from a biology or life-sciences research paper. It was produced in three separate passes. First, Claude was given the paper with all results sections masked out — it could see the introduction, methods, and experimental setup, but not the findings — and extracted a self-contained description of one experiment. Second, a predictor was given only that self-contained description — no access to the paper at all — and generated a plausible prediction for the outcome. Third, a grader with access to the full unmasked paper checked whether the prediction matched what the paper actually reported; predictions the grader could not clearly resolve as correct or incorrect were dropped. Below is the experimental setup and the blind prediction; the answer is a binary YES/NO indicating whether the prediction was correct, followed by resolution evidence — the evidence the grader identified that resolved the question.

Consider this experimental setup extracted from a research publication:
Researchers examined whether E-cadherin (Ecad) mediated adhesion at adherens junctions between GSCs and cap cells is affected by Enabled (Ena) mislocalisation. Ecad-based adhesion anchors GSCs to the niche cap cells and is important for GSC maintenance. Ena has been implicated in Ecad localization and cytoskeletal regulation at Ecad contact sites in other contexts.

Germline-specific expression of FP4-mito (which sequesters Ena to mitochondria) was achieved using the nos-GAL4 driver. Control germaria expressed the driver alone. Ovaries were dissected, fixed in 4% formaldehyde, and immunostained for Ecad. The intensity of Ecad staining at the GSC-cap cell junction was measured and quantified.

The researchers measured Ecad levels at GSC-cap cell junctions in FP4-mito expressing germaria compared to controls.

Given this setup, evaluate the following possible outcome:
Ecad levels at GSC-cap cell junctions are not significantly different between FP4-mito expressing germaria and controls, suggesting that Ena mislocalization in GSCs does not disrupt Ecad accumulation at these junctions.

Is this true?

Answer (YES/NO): YES